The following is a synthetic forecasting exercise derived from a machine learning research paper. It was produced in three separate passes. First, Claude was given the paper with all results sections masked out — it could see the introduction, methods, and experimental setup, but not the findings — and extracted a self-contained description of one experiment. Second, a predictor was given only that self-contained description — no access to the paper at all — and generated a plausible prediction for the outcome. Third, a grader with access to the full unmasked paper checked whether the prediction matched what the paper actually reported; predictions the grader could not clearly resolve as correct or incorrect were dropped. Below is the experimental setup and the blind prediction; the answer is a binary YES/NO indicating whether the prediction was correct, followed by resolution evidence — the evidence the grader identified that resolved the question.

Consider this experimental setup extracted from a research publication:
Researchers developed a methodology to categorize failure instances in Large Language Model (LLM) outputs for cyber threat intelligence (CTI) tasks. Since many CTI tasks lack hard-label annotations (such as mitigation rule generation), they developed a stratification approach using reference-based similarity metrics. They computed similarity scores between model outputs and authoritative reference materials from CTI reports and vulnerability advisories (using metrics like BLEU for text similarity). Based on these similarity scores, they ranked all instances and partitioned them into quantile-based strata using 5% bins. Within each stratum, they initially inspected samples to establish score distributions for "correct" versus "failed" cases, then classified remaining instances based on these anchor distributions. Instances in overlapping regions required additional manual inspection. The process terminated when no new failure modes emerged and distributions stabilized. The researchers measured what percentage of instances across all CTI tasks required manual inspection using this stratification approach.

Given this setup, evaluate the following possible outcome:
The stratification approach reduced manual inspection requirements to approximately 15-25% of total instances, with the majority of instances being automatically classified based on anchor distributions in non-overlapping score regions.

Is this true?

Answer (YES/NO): NO